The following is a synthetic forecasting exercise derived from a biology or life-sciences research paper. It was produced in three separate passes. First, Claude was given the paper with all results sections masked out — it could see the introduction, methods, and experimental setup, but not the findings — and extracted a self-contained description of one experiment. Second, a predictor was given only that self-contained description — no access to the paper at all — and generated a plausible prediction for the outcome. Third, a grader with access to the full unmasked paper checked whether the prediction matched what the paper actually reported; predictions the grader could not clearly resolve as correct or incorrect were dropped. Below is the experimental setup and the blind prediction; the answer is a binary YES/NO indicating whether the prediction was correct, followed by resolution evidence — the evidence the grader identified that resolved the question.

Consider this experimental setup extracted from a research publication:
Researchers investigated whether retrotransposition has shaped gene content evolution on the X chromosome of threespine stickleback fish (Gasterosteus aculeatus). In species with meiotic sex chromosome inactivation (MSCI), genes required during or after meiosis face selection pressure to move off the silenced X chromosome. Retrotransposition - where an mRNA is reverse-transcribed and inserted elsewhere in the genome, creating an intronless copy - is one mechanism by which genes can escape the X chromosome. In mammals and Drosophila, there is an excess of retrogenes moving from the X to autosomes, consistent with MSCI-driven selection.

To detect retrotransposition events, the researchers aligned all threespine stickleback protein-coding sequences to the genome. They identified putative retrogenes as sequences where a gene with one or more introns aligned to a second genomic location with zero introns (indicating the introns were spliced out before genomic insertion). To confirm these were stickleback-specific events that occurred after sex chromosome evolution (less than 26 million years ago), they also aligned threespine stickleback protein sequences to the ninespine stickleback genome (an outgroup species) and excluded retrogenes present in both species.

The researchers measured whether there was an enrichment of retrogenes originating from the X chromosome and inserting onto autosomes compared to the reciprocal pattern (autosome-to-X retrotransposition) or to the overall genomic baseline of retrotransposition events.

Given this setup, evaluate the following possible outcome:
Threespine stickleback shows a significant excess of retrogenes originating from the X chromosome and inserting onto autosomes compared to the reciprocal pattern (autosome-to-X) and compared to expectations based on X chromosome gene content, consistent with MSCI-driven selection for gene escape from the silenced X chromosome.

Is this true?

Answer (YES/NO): NO